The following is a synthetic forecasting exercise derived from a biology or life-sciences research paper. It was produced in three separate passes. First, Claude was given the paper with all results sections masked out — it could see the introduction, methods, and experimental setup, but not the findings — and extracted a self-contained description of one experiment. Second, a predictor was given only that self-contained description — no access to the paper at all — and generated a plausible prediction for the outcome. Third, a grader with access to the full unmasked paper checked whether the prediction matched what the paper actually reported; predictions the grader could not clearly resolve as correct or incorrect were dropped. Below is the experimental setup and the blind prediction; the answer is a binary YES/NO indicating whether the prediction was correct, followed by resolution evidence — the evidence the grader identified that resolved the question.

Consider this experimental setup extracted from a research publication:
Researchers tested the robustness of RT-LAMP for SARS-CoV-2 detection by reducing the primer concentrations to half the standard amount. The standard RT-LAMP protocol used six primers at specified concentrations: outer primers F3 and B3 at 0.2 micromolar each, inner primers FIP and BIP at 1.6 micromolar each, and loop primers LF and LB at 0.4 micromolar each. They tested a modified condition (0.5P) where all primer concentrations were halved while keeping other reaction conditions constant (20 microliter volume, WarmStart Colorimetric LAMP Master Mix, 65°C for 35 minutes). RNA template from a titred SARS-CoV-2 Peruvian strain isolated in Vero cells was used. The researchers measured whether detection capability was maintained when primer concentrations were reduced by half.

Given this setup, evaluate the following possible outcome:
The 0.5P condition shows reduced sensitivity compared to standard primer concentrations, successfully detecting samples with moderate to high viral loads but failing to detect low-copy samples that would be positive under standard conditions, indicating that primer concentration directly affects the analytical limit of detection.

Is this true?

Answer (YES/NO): NO